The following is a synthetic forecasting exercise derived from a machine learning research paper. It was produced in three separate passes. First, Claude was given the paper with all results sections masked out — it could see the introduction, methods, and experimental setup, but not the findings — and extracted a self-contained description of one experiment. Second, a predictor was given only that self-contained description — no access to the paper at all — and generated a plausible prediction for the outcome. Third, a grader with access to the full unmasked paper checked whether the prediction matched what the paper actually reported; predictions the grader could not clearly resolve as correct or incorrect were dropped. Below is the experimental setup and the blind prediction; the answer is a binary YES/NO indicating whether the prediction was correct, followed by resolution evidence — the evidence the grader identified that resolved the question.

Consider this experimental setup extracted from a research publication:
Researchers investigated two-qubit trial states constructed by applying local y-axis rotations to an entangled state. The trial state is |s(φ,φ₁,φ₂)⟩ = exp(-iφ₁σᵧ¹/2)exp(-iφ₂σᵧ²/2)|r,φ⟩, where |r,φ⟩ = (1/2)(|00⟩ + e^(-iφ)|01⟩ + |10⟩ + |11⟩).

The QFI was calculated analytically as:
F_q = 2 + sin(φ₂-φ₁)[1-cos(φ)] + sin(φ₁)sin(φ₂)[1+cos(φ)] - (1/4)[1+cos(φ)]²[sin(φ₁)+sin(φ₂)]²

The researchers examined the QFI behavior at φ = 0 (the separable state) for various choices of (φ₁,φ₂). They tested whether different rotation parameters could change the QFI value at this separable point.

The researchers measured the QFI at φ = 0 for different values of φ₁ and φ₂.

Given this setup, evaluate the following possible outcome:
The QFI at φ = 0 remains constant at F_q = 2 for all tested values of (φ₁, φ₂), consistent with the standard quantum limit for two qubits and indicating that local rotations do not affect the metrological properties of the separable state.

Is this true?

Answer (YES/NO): NO